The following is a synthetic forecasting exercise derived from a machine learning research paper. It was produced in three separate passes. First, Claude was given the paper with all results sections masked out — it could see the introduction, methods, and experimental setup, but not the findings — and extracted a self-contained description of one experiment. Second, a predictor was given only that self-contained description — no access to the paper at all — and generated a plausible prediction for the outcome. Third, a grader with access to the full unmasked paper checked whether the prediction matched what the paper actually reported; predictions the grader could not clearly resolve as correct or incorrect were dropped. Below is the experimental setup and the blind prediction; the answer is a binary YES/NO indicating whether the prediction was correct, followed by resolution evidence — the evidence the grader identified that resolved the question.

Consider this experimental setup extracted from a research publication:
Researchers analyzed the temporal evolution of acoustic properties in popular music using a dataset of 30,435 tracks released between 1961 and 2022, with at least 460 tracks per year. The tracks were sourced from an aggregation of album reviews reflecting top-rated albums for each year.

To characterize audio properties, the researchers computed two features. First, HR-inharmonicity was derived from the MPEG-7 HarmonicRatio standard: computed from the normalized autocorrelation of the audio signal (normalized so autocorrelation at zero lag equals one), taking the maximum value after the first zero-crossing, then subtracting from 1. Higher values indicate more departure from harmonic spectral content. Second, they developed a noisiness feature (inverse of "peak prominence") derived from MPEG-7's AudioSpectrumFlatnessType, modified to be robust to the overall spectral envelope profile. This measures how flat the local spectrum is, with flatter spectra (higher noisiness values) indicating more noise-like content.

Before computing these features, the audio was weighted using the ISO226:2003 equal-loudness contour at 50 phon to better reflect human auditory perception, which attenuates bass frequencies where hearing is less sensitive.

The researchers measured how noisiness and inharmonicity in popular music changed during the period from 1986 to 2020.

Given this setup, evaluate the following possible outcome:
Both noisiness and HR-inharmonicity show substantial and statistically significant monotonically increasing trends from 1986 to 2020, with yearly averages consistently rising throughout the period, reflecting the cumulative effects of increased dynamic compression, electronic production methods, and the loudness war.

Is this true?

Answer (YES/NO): NO